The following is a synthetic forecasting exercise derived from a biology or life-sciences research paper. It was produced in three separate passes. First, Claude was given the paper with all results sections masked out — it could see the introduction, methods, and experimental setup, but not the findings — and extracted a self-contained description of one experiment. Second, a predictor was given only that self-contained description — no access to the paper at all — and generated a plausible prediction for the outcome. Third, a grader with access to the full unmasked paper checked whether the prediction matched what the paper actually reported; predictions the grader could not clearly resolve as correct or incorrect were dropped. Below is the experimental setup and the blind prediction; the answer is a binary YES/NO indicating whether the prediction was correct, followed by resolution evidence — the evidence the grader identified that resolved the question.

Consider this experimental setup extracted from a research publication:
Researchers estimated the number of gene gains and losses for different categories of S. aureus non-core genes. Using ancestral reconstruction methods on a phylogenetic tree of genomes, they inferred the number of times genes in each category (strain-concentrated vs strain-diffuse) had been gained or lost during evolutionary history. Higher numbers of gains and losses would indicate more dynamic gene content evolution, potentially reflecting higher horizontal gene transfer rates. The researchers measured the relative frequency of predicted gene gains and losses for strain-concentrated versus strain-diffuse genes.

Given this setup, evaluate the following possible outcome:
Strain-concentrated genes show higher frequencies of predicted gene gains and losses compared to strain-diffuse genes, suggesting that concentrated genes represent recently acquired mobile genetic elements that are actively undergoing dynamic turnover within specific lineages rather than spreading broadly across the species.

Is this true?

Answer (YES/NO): NO